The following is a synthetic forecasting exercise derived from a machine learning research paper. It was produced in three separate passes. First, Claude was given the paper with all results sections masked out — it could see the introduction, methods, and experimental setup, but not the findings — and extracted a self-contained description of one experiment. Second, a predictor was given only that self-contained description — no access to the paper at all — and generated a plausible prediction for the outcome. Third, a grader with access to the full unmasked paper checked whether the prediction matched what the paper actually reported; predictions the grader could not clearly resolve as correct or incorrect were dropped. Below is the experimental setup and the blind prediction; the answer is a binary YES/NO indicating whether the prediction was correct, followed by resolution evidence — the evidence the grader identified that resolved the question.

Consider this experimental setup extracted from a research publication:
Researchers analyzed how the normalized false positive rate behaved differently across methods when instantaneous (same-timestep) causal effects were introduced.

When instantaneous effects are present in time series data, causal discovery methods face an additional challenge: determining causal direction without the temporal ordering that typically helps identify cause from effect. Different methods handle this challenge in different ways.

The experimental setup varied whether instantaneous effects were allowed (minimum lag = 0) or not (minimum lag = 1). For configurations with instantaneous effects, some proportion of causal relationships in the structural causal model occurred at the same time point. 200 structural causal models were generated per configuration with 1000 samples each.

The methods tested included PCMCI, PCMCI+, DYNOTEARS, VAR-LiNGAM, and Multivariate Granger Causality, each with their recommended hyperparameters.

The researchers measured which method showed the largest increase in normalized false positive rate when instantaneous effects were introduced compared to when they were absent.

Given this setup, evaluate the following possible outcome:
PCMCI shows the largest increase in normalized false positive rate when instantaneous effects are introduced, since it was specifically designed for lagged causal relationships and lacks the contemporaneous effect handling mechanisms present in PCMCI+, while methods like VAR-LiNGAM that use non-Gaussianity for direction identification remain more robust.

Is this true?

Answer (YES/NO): YES